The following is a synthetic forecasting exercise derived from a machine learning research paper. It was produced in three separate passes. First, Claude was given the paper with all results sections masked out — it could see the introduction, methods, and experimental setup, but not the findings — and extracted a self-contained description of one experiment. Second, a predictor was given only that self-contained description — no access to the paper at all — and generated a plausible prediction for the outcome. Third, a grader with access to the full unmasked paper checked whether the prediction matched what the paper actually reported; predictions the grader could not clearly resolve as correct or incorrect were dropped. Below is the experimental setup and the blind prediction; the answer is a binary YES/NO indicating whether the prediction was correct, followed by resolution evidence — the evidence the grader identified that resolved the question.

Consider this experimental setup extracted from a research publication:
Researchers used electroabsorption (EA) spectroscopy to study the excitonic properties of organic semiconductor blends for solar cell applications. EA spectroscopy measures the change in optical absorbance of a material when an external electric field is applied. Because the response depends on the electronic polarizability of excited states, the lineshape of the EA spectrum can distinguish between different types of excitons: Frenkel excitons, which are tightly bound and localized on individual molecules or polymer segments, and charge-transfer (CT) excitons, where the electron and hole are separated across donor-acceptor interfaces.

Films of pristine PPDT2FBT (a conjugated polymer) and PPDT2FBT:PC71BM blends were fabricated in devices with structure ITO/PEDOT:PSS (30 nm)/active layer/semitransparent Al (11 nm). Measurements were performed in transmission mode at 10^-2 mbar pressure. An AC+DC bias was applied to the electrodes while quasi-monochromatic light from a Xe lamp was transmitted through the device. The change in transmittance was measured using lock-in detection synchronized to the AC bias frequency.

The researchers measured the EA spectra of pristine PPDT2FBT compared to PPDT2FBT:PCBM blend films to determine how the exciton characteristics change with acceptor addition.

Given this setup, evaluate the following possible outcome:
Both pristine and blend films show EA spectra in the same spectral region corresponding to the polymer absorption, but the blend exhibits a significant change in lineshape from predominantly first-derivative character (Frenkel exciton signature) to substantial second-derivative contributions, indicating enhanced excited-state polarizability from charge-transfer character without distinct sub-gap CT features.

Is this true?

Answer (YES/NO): NO